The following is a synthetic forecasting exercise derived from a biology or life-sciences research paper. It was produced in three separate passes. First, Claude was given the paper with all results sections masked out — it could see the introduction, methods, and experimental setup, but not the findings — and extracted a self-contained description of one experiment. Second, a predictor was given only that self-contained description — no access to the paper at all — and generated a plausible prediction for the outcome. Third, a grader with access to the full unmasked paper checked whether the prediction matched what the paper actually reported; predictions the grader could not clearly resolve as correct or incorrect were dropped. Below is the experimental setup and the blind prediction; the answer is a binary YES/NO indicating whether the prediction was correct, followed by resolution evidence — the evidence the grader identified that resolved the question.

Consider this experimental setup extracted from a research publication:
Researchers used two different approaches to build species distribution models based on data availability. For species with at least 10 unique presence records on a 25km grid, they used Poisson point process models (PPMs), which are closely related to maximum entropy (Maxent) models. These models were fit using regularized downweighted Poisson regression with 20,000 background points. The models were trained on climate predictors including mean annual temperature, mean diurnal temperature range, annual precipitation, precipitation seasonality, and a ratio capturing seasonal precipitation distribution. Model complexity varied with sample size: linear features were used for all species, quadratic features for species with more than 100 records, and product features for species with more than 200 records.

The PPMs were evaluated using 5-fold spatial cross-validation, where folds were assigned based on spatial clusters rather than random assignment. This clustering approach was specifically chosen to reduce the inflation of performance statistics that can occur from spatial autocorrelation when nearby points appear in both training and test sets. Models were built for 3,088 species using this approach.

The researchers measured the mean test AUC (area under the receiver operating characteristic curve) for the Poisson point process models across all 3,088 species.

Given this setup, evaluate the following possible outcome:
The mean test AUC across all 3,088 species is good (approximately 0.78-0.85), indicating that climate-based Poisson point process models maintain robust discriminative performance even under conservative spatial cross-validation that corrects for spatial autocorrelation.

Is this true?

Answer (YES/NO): NO